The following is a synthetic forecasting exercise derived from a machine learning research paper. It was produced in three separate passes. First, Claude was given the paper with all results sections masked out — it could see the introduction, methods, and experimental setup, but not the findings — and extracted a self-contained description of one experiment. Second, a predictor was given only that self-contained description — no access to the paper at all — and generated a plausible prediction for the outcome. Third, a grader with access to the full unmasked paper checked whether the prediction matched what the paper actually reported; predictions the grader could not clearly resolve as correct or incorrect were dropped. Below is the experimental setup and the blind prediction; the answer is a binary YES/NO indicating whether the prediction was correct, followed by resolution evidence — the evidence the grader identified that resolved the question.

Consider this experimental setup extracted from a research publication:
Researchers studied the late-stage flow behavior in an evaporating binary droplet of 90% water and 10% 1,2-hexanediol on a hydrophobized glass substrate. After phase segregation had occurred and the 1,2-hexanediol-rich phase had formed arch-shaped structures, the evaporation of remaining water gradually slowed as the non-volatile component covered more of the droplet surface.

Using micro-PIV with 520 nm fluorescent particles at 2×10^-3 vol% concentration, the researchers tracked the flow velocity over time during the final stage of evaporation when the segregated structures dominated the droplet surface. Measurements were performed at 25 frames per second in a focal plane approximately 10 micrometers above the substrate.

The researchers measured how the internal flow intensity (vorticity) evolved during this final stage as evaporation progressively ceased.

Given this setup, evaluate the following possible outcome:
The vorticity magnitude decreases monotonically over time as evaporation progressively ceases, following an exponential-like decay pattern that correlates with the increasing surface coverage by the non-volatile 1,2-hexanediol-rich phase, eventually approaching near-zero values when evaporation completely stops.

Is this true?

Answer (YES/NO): YES